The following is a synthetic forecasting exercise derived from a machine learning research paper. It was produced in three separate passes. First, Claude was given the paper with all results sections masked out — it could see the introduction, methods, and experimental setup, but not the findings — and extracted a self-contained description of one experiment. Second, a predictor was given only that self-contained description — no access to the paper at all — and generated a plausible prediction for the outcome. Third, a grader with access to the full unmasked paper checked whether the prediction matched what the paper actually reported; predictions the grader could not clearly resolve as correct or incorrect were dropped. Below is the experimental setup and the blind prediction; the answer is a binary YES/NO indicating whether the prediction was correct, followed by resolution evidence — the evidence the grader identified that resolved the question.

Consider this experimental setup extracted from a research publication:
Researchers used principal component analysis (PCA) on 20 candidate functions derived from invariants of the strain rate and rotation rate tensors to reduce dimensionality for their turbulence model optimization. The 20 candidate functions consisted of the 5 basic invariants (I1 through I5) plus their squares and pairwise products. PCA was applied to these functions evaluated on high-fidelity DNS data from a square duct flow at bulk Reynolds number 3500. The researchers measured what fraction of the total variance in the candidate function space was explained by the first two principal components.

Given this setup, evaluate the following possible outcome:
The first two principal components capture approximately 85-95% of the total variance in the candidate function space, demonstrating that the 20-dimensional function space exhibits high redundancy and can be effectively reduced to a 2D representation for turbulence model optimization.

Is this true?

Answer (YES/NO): YES